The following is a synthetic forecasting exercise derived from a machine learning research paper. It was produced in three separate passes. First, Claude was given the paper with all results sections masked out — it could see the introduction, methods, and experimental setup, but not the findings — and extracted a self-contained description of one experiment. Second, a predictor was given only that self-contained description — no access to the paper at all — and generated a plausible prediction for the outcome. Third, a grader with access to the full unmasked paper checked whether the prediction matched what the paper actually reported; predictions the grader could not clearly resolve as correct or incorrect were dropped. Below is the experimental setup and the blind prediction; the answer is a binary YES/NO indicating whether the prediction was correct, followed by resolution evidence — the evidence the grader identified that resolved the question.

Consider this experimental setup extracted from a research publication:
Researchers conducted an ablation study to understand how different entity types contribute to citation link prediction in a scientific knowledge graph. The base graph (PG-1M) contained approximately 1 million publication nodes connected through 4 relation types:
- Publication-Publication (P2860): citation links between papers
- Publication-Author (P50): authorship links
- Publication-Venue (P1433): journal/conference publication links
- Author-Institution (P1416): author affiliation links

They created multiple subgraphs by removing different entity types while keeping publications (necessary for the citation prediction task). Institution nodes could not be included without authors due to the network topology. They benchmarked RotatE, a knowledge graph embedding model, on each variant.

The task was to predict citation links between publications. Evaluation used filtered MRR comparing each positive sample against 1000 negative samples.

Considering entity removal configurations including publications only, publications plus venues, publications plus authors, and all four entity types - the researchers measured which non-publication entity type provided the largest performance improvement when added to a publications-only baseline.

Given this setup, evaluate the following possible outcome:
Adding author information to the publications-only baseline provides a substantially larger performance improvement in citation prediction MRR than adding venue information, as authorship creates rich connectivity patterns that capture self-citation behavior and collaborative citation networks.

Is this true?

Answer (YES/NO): YES